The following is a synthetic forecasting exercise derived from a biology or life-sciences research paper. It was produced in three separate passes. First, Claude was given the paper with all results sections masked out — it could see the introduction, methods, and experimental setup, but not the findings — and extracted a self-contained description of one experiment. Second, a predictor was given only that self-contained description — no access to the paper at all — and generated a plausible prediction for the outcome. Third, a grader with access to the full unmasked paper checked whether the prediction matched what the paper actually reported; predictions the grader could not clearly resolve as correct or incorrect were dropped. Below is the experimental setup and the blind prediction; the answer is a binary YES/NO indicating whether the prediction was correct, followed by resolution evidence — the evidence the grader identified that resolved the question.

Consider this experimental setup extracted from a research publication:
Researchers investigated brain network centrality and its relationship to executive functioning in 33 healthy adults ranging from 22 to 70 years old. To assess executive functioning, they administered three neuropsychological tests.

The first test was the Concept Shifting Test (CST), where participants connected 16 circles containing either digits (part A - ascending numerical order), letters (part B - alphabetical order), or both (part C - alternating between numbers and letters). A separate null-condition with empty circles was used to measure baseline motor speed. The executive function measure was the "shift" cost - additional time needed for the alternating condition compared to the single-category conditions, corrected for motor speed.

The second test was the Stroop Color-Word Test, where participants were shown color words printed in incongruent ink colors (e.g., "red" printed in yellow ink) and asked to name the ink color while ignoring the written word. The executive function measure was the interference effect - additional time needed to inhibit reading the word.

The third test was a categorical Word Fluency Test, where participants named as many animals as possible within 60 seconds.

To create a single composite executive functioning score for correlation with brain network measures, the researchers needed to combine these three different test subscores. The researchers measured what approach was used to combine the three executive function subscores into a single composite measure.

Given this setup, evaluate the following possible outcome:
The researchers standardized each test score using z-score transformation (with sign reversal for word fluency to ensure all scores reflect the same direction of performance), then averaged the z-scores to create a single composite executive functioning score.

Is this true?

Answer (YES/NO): NO